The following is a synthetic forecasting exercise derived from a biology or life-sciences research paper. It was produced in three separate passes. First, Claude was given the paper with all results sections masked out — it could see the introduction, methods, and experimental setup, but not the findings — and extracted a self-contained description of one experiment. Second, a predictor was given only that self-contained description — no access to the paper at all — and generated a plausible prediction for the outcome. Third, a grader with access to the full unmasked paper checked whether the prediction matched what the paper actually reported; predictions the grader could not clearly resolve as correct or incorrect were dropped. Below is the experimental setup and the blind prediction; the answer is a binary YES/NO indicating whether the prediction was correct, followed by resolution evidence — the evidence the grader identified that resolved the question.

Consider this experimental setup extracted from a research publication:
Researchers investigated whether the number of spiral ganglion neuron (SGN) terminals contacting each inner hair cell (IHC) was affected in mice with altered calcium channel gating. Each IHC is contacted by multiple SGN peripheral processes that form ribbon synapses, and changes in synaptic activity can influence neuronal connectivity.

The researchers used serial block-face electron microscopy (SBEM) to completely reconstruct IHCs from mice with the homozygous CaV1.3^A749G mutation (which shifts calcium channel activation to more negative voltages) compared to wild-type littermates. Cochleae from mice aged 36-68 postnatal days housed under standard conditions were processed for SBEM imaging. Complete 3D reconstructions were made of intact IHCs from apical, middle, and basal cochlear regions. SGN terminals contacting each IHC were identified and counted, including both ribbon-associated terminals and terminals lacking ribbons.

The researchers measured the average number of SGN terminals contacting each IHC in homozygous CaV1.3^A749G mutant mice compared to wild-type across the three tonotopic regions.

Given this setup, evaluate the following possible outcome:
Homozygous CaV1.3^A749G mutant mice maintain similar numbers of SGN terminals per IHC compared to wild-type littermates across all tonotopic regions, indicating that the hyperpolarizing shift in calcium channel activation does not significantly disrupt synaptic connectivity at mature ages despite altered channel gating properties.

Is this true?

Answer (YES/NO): YES